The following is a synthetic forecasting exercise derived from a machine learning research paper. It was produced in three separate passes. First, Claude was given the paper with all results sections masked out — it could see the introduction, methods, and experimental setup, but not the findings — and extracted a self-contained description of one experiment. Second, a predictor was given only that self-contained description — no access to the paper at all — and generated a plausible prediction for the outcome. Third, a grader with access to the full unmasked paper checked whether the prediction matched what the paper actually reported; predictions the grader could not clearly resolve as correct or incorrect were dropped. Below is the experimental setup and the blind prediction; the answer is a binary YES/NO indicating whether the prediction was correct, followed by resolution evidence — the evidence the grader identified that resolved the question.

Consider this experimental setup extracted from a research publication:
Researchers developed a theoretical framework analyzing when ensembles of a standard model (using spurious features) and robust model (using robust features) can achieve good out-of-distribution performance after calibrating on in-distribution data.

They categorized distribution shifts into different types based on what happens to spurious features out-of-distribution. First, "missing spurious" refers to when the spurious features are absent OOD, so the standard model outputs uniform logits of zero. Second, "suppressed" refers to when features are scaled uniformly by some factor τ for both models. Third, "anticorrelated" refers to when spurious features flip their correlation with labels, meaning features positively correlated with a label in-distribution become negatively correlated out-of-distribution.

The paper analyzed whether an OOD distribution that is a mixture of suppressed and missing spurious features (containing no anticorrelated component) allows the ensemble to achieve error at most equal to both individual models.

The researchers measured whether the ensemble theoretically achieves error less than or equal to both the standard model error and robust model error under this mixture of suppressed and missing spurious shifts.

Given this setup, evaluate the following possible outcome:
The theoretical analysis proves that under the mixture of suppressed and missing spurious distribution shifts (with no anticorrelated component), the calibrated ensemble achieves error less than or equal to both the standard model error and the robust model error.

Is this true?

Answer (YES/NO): YES